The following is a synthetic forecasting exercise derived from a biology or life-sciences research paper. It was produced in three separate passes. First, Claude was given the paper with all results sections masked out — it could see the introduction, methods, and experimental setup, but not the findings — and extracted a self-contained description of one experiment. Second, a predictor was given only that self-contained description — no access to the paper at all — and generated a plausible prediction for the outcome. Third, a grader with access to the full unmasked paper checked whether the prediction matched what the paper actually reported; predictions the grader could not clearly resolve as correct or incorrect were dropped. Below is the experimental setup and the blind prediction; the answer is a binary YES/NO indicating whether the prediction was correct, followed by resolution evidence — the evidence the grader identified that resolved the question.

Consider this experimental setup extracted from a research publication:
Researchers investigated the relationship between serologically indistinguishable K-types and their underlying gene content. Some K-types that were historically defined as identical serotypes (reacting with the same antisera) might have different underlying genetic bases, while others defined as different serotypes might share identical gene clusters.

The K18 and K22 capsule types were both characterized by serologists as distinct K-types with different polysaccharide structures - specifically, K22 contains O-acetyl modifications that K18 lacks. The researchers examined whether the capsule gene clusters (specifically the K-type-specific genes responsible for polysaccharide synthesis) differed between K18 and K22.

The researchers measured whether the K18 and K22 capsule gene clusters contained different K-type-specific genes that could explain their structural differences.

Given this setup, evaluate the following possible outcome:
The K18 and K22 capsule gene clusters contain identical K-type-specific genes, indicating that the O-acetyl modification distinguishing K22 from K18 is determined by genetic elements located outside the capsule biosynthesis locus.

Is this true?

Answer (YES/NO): YES